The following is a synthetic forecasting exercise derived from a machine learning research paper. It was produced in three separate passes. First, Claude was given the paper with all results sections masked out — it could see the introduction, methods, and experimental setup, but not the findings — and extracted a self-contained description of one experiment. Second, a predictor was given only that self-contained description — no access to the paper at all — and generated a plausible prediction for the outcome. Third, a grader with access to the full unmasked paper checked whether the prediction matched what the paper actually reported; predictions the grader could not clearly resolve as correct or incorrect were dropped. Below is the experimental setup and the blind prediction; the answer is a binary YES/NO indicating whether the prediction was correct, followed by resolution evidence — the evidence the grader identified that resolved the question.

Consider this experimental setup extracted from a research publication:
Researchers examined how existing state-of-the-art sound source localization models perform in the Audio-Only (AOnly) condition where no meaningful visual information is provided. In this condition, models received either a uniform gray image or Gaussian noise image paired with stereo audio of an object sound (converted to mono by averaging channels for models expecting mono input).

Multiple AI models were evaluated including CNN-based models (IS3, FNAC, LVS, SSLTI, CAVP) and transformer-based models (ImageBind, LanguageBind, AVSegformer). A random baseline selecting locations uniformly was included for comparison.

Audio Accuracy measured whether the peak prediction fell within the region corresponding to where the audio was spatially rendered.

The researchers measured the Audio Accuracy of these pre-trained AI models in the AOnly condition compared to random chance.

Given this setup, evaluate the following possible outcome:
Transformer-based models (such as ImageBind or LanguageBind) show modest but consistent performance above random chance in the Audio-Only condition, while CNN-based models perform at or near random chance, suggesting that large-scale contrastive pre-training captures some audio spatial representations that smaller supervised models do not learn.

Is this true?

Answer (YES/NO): NO